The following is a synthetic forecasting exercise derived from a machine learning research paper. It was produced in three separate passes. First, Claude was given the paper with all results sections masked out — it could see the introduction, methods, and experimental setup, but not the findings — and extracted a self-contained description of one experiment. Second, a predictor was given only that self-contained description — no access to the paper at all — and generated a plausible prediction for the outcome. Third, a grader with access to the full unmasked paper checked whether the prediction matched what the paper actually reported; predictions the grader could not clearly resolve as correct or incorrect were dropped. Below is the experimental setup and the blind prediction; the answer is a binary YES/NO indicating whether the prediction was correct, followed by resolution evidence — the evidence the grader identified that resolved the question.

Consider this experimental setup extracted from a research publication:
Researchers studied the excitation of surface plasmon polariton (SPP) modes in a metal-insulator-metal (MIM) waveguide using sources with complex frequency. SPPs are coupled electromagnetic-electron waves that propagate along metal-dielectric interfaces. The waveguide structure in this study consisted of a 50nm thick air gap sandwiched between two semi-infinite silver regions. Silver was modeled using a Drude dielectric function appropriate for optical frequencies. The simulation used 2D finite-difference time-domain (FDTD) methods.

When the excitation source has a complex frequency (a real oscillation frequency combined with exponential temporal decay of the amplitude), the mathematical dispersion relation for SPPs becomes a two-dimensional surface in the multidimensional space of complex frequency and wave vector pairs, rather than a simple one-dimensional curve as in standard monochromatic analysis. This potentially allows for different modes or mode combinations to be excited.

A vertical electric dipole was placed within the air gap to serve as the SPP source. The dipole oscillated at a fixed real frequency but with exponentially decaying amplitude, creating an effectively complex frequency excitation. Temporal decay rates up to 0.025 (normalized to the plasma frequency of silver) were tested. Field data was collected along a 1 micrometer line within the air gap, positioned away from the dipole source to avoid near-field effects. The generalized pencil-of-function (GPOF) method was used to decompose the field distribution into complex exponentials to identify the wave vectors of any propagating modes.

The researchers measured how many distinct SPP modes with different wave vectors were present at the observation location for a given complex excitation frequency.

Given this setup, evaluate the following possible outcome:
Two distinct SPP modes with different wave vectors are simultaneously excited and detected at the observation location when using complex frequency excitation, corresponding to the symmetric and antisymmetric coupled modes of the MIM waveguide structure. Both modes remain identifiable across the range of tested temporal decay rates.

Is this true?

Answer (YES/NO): NO